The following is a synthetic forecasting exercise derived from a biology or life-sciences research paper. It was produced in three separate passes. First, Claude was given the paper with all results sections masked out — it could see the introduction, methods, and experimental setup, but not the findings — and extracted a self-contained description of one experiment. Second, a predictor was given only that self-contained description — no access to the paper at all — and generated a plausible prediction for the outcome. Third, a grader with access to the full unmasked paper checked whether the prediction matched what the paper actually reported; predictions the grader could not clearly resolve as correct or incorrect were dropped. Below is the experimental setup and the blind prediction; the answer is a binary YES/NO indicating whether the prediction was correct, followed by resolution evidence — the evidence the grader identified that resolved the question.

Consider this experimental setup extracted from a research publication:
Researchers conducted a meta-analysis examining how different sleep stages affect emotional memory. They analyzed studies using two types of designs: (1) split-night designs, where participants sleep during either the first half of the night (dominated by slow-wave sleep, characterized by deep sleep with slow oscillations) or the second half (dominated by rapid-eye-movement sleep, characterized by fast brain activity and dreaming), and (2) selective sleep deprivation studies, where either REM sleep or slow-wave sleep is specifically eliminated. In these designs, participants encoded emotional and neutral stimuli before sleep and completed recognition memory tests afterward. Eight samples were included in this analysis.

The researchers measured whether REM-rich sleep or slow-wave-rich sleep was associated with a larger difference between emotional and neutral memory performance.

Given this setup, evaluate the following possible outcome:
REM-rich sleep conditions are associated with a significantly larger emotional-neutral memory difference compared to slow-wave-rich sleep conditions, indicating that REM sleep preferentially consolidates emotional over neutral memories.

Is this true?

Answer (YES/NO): YES